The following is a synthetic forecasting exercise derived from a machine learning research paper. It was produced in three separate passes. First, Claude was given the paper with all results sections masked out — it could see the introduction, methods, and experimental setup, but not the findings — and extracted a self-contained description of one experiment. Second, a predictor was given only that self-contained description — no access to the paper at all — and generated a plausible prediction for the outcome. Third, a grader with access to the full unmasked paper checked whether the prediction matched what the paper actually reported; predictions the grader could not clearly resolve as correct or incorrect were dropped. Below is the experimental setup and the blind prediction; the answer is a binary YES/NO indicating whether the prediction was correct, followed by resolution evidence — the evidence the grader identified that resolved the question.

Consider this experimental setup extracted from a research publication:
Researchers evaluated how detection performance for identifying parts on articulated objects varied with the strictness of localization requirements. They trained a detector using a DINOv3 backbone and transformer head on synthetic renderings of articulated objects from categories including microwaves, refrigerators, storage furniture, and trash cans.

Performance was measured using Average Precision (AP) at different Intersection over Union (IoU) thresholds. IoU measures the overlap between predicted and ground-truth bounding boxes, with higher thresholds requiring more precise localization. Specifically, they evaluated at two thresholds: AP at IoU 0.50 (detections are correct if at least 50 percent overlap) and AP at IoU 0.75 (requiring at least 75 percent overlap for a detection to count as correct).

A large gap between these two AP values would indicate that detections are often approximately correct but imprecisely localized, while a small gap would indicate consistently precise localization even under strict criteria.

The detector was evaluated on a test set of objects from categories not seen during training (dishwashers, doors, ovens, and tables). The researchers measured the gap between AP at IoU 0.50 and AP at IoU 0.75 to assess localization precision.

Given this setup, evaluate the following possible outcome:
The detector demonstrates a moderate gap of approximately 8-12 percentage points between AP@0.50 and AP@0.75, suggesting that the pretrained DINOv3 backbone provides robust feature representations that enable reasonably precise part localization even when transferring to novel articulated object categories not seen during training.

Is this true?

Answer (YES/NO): NO